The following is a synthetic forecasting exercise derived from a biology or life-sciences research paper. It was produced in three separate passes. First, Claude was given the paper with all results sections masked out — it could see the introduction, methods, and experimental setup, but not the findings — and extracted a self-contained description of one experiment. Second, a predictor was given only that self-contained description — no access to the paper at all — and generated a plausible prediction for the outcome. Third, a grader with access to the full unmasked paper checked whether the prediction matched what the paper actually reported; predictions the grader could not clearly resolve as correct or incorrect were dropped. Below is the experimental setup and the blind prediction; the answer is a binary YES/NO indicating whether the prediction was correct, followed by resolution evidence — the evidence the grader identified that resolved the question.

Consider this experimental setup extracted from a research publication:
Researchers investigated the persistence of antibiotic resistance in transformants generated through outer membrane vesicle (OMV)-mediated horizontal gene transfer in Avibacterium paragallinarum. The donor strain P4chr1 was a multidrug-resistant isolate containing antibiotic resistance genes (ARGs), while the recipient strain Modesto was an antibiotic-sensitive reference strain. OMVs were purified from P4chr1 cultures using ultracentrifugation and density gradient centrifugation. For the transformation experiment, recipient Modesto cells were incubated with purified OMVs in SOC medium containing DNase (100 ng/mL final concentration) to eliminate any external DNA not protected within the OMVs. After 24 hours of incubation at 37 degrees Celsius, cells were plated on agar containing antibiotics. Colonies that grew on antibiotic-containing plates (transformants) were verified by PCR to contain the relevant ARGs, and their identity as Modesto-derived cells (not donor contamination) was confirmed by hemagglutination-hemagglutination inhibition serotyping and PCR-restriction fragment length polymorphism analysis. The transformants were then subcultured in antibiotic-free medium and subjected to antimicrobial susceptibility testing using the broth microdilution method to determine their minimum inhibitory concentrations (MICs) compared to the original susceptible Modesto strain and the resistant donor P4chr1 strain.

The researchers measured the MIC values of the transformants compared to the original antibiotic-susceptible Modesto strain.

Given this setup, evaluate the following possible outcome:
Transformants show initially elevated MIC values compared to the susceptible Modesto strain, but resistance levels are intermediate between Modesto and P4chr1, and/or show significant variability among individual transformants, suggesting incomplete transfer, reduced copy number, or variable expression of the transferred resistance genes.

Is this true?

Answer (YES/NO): NO